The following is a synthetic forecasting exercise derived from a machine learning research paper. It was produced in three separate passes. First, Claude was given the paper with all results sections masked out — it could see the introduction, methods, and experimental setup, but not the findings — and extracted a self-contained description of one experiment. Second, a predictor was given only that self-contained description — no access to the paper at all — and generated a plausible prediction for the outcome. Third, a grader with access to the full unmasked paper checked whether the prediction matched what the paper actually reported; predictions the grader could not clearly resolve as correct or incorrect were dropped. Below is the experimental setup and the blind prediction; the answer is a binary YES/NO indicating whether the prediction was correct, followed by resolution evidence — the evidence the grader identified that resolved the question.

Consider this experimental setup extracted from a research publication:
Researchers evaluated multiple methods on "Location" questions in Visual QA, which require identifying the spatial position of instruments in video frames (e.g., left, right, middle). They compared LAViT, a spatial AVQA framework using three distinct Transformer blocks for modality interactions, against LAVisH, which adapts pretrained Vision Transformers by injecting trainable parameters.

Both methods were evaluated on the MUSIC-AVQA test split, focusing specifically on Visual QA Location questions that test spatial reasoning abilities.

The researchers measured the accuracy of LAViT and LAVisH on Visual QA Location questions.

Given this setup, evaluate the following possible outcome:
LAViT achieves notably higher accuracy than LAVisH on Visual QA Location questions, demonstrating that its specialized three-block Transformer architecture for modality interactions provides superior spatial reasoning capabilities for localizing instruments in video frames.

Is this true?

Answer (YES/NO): NO